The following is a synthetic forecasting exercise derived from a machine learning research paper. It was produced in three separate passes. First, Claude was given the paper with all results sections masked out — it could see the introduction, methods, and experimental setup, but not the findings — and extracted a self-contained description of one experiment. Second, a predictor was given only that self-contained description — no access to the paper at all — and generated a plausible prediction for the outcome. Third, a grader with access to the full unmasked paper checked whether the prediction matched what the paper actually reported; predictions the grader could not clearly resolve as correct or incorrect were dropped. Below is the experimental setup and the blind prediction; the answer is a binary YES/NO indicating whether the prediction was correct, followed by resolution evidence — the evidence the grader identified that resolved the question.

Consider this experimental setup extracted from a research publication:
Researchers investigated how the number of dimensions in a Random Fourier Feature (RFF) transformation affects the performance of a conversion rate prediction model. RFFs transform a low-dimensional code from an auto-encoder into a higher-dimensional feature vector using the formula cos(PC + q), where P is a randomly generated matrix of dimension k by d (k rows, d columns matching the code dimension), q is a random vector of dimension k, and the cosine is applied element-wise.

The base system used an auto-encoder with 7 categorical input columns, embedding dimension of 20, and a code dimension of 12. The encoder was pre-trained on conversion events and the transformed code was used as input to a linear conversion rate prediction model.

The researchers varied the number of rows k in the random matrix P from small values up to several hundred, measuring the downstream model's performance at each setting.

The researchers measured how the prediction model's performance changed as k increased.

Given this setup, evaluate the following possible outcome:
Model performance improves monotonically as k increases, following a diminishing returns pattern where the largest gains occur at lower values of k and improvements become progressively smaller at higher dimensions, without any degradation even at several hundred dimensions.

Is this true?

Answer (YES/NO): NO